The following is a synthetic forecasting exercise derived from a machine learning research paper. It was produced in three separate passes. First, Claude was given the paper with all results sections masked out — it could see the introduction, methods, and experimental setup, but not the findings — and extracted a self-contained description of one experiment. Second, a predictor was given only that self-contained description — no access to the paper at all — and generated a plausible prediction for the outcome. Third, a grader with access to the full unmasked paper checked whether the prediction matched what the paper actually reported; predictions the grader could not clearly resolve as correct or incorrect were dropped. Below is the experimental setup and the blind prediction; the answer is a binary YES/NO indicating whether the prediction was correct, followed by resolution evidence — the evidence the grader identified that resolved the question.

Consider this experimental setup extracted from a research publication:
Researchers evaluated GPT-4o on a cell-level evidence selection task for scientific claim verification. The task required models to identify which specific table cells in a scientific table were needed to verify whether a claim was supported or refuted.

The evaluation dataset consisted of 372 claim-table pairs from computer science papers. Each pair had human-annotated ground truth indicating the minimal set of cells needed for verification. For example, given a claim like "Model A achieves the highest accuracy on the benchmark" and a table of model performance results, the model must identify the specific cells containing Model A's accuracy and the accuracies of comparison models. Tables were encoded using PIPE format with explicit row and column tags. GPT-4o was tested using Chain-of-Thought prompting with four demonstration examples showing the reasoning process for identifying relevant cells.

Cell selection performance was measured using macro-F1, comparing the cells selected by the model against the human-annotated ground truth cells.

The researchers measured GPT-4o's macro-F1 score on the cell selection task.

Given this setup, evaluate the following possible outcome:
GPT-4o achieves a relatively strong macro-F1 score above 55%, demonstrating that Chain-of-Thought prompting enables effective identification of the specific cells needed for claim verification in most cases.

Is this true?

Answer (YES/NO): NO